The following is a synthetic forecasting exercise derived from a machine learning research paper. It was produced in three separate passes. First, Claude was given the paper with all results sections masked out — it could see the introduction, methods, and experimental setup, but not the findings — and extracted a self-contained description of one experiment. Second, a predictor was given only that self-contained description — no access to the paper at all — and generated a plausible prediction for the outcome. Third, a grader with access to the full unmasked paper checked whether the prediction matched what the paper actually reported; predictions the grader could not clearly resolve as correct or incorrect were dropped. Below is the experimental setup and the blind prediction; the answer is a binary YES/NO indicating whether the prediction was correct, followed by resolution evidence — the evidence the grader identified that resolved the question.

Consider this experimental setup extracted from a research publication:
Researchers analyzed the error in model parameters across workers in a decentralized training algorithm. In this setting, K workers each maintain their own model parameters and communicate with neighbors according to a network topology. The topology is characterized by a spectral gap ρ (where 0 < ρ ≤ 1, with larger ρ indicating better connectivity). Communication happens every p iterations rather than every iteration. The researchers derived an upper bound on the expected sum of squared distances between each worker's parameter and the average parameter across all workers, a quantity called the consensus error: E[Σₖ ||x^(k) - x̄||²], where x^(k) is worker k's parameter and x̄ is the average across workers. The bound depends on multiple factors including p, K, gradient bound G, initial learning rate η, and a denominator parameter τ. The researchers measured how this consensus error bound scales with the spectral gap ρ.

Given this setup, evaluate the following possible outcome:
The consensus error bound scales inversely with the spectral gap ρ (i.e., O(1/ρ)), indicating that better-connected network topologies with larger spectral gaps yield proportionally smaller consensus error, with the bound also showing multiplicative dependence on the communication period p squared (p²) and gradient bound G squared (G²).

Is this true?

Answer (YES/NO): NO